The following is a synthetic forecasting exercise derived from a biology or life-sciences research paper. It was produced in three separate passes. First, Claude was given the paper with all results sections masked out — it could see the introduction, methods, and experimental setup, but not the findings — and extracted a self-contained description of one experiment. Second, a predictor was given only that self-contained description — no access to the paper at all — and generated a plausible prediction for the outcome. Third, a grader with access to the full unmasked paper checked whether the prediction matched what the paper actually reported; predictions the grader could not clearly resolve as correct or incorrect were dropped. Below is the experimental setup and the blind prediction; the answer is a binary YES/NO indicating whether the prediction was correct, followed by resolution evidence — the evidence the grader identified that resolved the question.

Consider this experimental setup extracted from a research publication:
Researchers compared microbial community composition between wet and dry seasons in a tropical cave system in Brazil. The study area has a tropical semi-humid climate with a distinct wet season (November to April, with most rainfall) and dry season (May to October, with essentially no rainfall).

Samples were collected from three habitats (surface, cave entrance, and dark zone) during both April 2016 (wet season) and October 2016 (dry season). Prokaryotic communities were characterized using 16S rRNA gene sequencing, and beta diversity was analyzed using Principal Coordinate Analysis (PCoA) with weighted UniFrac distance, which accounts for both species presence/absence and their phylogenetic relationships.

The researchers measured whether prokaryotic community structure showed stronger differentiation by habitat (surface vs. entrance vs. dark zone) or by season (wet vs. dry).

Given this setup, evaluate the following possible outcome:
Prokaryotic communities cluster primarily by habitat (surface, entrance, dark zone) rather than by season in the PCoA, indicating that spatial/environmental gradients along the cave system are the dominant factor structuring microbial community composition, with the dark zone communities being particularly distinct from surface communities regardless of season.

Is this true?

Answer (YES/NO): YES